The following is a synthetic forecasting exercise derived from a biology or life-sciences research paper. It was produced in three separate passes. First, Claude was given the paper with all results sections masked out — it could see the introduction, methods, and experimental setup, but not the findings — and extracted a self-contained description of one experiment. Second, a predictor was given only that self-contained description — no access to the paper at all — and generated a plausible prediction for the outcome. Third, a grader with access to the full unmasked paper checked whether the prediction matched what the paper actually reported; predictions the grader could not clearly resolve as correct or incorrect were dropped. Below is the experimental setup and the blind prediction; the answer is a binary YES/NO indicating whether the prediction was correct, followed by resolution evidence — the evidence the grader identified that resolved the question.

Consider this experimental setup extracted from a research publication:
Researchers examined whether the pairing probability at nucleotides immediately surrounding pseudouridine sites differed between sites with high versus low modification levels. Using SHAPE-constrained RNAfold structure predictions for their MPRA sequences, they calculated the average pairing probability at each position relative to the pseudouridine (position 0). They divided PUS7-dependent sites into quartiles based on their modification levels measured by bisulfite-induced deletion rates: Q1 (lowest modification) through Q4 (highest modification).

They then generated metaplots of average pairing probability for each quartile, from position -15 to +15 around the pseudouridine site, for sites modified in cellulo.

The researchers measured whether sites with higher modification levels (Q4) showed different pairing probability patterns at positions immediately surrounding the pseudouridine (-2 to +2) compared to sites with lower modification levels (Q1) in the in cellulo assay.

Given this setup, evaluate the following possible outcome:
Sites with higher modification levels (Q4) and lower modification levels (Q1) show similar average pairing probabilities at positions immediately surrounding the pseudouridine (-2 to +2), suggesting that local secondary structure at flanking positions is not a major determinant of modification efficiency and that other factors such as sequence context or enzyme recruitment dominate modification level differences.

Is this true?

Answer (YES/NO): NO